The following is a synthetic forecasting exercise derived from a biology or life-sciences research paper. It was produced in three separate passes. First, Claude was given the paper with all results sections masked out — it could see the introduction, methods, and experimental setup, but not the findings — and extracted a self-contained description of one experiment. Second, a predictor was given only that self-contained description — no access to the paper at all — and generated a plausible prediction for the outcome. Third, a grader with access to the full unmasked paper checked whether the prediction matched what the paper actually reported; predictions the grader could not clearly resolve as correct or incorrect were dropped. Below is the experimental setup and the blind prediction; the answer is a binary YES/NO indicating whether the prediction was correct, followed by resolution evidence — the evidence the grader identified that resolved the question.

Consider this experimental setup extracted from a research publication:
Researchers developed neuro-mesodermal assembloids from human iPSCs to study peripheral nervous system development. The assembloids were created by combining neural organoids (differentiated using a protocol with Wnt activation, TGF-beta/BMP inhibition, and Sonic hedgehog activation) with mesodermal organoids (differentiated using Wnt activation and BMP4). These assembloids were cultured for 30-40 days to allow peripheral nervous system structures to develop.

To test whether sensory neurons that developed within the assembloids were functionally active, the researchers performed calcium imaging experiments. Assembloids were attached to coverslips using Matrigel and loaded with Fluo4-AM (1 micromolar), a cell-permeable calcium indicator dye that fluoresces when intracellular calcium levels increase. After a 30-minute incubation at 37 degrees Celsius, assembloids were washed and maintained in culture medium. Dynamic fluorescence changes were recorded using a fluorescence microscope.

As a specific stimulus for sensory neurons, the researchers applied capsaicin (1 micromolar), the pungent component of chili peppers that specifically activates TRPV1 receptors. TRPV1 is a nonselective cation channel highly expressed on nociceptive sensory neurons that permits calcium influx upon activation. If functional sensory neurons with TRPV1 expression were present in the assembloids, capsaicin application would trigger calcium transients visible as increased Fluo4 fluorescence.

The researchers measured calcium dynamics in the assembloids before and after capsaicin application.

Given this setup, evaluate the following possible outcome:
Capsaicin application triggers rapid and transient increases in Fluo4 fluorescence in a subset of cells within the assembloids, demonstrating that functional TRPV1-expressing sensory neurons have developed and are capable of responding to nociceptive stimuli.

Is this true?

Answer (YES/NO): YES